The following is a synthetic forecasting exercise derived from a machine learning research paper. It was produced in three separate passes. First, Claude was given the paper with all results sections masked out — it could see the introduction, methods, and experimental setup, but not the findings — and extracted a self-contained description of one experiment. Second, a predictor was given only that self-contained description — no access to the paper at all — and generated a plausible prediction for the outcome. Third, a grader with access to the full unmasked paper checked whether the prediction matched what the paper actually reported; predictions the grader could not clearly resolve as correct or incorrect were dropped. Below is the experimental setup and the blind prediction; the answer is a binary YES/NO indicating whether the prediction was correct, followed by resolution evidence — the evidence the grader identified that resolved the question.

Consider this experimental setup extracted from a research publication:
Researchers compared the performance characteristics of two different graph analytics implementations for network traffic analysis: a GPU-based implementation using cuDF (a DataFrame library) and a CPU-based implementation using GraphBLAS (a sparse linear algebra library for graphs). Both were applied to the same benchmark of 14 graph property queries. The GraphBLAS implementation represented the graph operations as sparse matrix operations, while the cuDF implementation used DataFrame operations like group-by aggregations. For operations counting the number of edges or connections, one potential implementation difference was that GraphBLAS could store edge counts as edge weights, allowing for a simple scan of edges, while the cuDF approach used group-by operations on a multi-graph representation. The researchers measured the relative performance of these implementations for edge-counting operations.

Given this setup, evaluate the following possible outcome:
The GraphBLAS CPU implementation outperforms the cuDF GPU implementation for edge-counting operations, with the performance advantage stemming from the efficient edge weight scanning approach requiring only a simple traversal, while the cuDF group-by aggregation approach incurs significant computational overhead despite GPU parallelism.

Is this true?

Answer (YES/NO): NO